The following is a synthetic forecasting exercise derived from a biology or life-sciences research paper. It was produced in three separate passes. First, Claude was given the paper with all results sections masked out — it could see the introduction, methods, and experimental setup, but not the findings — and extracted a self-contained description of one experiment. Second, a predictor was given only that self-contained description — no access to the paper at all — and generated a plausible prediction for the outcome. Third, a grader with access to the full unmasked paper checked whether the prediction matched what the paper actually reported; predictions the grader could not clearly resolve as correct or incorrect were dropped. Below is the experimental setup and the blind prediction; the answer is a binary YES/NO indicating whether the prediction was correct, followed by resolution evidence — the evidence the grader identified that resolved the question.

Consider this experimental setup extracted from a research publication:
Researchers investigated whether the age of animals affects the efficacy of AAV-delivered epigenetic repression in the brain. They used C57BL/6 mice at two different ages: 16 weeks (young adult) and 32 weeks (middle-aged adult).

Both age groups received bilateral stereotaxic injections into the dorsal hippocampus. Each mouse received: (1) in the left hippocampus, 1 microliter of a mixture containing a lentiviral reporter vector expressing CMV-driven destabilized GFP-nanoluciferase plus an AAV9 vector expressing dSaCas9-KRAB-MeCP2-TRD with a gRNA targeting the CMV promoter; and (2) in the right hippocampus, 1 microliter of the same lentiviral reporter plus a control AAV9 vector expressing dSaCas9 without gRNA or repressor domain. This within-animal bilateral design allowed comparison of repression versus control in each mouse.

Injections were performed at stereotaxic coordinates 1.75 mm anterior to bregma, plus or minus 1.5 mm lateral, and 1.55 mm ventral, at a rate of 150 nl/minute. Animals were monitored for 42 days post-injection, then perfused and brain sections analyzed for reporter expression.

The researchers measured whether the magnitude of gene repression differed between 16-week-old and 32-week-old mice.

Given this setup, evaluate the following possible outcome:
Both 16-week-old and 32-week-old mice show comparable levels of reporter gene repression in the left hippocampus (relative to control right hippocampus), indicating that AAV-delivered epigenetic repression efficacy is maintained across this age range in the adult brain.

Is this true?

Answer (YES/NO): YES